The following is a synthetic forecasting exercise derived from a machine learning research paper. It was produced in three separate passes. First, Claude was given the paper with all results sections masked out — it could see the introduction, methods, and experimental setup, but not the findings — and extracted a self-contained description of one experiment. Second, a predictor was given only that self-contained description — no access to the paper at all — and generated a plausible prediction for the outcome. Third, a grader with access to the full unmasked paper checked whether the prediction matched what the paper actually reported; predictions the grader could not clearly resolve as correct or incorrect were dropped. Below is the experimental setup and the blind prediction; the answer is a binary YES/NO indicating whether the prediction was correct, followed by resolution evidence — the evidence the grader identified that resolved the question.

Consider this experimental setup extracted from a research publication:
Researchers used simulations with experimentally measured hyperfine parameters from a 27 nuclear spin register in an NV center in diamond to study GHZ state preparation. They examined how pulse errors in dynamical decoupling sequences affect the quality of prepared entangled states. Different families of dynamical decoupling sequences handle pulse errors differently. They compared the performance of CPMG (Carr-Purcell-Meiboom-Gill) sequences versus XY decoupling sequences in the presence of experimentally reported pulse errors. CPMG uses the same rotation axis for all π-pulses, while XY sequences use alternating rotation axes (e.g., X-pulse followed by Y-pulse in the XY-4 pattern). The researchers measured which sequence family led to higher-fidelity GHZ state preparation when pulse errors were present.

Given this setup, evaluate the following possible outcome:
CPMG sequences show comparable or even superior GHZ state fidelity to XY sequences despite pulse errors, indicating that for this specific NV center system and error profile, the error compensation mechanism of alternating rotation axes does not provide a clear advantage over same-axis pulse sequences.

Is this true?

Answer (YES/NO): NO